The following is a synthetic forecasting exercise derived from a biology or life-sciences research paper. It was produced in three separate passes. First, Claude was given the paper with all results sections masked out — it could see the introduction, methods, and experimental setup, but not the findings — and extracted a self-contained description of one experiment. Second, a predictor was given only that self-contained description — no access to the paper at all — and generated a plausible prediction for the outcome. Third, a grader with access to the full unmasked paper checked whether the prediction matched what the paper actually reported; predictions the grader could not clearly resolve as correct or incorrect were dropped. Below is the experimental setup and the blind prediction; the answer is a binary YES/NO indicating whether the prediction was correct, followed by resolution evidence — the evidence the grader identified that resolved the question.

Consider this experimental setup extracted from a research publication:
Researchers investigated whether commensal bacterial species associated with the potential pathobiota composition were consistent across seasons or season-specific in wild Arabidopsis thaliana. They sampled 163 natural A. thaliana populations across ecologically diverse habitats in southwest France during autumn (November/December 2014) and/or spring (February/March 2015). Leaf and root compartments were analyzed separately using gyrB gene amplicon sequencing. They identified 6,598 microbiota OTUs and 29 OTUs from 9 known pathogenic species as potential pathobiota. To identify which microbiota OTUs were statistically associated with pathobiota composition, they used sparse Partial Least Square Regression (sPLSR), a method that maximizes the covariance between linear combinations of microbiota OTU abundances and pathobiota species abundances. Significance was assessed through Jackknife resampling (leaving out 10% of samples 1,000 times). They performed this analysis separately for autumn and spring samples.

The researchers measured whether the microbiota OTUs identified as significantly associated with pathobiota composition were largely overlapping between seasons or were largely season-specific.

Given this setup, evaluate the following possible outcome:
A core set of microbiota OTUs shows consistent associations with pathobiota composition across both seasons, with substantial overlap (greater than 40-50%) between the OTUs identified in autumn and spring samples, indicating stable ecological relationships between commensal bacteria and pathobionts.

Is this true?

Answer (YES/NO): NO